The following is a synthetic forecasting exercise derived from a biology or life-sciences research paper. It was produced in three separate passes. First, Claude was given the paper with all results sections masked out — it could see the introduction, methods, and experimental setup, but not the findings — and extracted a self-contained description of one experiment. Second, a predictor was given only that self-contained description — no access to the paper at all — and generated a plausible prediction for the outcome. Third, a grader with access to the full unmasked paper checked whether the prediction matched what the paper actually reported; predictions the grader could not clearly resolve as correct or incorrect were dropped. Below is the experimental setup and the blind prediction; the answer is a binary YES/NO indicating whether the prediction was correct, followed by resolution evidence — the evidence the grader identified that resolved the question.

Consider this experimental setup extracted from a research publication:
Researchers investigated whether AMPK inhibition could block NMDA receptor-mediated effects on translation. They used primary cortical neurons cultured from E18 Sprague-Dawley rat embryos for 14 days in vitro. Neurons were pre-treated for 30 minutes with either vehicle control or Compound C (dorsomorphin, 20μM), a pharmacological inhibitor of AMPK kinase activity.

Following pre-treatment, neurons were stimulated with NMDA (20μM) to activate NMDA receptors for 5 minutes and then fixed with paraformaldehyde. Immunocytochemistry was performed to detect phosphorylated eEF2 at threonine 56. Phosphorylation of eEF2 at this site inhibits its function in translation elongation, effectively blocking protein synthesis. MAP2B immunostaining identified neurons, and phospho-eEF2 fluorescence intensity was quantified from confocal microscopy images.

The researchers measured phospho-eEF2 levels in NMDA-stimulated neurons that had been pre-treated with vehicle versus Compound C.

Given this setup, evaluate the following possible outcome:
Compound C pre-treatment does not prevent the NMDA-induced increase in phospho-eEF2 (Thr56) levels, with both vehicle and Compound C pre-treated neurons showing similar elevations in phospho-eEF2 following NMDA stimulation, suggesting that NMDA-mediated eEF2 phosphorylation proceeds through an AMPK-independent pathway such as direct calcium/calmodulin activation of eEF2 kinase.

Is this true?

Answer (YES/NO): NO